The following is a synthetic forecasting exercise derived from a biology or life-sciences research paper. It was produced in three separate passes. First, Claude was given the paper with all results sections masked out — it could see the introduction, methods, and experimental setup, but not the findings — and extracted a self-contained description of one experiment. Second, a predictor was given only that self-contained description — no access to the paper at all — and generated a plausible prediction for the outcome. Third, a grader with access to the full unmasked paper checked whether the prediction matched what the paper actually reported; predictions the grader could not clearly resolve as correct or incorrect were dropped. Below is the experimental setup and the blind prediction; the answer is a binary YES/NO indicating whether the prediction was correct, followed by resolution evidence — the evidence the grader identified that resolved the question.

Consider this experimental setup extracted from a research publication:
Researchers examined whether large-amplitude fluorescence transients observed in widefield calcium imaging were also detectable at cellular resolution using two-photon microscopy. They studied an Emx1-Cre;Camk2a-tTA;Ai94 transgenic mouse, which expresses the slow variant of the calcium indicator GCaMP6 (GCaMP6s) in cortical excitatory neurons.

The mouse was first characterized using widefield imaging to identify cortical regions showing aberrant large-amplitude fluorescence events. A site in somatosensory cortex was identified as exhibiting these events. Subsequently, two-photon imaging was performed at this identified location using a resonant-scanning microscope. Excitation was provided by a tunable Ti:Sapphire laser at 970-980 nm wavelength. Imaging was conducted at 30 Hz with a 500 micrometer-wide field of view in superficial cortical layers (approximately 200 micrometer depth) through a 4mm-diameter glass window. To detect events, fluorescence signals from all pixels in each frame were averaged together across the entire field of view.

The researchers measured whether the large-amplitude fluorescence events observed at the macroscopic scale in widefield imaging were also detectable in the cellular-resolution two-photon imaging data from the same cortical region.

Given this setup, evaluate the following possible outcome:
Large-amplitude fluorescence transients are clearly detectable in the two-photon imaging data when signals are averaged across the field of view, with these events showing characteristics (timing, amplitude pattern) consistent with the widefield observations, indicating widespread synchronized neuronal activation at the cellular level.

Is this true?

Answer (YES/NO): NO